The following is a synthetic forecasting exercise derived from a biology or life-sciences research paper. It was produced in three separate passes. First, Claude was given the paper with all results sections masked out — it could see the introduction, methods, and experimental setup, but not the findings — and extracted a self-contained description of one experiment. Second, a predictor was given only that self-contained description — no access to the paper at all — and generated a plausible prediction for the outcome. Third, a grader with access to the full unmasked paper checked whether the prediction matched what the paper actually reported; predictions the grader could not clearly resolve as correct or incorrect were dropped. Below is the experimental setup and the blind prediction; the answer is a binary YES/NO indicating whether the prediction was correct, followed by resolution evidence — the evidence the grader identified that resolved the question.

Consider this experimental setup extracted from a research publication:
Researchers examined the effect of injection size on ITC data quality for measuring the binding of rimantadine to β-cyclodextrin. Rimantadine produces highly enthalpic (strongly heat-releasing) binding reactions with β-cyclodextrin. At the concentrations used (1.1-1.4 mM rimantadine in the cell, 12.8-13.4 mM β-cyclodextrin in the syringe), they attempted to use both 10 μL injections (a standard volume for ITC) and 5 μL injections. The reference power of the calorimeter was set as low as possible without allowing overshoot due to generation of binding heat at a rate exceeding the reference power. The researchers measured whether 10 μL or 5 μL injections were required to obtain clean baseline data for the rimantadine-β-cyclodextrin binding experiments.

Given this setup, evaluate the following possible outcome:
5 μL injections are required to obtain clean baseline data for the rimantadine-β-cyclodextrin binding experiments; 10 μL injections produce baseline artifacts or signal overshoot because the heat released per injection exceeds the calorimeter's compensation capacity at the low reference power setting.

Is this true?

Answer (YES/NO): YES